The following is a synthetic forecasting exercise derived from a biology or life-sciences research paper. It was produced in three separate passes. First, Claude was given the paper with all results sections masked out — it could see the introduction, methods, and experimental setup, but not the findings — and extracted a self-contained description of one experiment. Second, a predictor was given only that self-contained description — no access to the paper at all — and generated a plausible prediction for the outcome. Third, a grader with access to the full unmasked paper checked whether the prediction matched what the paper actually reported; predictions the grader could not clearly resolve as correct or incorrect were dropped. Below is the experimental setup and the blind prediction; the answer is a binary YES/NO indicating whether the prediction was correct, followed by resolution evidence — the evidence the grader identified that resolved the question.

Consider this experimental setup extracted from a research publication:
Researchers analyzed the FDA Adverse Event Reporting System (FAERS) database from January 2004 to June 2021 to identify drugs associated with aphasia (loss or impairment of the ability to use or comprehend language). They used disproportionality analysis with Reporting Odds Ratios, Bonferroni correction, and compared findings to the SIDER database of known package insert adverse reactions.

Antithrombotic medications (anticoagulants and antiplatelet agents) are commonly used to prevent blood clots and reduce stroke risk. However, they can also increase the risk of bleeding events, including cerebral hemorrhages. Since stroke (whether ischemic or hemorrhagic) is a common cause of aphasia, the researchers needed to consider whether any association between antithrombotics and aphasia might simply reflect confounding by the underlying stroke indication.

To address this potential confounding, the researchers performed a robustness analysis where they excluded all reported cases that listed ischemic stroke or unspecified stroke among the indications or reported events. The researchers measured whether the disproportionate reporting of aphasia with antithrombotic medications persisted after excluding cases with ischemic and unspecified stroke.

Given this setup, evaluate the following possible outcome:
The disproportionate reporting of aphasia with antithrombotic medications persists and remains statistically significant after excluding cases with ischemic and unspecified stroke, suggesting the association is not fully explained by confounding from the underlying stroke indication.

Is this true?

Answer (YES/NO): YES